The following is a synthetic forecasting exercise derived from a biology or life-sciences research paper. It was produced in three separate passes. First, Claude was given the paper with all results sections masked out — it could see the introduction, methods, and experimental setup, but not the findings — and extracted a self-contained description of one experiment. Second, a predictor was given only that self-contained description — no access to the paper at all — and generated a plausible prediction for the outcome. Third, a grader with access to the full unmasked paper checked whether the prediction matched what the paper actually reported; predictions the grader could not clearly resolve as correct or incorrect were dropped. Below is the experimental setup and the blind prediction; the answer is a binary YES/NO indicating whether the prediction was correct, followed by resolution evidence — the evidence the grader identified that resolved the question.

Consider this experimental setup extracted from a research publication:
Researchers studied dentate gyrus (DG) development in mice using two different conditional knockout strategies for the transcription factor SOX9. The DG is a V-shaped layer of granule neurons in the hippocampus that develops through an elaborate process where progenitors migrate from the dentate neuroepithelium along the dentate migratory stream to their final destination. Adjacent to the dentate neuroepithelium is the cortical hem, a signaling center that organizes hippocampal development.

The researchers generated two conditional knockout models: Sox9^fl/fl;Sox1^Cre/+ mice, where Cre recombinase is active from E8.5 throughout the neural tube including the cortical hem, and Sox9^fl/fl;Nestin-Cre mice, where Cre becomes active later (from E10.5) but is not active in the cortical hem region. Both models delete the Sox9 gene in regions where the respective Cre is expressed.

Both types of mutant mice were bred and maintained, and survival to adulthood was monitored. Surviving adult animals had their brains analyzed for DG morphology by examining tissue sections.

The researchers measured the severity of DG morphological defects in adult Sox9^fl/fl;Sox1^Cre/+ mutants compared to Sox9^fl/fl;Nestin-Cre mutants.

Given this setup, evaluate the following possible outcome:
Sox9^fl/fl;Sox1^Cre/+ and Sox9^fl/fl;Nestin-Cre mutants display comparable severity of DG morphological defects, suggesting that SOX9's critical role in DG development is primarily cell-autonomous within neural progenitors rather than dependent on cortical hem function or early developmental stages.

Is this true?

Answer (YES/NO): NO